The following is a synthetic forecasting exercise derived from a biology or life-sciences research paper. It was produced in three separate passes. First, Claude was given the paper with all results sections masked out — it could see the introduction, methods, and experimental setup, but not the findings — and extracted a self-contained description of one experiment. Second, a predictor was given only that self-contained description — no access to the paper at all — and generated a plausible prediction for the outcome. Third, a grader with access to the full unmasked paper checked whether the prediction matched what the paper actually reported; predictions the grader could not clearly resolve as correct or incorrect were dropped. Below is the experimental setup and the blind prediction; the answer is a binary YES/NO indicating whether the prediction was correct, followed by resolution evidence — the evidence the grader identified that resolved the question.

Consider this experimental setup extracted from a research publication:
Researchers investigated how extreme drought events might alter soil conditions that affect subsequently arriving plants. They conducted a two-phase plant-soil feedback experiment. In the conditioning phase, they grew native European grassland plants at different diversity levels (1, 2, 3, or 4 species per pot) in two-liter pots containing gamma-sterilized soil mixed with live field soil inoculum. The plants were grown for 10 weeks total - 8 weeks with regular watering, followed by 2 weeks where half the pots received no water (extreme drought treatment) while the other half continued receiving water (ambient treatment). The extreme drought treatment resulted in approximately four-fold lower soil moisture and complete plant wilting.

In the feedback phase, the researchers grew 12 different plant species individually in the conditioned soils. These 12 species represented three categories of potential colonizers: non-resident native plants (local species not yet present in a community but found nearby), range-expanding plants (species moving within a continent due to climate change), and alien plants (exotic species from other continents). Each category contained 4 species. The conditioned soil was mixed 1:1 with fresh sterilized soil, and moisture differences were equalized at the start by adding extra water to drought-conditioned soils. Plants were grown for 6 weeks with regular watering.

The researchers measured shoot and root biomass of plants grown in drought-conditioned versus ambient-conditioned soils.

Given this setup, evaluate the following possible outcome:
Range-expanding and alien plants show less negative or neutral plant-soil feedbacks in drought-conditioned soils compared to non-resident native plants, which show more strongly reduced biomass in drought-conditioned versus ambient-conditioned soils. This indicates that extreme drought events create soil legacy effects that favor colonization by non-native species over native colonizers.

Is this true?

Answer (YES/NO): NO